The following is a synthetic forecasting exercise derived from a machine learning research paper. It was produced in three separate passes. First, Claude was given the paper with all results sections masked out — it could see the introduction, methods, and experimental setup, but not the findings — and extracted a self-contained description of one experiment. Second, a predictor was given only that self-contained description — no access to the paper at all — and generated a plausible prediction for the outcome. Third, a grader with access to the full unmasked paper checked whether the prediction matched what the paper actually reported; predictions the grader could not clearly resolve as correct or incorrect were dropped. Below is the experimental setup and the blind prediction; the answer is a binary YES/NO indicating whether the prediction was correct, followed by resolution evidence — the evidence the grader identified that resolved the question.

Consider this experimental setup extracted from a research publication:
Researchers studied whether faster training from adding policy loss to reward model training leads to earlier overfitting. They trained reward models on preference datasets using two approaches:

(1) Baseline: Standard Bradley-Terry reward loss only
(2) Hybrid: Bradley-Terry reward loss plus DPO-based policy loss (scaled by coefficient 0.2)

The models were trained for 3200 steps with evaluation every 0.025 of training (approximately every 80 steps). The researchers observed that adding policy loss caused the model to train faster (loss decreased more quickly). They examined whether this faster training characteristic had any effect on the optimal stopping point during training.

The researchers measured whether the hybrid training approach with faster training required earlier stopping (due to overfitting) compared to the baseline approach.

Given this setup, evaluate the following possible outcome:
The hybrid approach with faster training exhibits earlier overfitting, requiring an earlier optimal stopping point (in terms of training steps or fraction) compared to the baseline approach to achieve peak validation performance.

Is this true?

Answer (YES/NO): YES